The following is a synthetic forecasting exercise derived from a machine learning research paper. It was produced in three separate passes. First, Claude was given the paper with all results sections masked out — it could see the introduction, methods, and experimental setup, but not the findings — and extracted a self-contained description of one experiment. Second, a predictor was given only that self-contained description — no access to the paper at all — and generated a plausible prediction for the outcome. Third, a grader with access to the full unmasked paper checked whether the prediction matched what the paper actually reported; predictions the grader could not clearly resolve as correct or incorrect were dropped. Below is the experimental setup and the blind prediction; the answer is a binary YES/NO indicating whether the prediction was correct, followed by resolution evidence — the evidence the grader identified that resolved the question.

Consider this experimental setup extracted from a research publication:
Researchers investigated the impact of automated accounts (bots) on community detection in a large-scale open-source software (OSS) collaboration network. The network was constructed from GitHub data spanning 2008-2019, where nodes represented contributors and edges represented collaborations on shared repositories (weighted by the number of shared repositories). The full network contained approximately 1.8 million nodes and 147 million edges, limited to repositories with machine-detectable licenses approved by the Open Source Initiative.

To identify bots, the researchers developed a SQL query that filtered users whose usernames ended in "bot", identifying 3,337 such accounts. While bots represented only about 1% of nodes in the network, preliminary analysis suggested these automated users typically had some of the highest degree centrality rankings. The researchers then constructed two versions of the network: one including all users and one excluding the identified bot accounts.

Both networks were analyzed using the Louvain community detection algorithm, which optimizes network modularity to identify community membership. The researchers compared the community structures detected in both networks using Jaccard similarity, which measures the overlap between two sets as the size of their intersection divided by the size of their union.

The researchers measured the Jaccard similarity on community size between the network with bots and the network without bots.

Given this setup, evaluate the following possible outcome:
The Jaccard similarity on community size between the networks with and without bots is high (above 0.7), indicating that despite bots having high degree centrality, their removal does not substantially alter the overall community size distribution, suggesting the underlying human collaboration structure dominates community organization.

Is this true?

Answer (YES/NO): NO